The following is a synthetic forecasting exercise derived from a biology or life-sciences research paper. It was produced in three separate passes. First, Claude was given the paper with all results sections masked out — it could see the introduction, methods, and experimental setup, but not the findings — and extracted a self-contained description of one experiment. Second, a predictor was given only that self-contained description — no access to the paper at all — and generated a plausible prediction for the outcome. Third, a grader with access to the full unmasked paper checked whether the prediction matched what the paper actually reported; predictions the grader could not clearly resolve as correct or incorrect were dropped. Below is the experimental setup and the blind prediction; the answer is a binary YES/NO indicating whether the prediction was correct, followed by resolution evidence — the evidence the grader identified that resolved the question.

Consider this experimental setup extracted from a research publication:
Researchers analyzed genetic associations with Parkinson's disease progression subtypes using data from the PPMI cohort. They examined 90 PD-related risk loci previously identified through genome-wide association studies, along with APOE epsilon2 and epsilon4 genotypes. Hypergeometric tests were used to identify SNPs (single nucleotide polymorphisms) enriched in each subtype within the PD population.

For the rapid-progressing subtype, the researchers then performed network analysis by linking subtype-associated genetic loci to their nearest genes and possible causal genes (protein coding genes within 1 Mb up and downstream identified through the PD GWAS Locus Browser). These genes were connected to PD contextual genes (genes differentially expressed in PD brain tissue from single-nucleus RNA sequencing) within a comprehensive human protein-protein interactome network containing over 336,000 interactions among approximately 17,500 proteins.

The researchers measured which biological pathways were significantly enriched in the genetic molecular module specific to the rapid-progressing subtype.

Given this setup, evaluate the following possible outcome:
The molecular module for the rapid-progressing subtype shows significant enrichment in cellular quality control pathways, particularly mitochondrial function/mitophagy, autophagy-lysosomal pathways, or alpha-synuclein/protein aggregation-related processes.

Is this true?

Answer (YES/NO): NO